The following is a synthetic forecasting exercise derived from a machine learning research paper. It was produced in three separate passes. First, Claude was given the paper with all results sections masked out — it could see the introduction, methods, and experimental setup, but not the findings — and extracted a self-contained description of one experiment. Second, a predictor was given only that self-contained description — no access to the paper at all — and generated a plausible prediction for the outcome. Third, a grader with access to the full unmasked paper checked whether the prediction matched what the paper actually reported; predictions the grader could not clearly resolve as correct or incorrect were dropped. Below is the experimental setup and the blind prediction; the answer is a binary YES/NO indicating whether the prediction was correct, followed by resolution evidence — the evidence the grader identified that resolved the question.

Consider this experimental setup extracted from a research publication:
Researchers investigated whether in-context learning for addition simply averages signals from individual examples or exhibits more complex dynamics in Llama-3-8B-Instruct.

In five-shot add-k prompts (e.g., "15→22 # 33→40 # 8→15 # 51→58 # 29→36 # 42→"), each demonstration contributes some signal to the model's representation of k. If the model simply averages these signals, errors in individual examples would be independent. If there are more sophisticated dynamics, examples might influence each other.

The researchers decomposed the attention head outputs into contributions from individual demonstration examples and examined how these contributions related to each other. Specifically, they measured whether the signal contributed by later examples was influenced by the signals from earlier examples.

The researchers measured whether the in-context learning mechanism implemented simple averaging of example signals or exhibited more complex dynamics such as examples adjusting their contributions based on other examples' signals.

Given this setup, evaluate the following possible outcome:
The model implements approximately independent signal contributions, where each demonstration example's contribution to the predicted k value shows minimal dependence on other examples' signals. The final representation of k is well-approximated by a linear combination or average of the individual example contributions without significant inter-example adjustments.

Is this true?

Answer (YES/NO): NO